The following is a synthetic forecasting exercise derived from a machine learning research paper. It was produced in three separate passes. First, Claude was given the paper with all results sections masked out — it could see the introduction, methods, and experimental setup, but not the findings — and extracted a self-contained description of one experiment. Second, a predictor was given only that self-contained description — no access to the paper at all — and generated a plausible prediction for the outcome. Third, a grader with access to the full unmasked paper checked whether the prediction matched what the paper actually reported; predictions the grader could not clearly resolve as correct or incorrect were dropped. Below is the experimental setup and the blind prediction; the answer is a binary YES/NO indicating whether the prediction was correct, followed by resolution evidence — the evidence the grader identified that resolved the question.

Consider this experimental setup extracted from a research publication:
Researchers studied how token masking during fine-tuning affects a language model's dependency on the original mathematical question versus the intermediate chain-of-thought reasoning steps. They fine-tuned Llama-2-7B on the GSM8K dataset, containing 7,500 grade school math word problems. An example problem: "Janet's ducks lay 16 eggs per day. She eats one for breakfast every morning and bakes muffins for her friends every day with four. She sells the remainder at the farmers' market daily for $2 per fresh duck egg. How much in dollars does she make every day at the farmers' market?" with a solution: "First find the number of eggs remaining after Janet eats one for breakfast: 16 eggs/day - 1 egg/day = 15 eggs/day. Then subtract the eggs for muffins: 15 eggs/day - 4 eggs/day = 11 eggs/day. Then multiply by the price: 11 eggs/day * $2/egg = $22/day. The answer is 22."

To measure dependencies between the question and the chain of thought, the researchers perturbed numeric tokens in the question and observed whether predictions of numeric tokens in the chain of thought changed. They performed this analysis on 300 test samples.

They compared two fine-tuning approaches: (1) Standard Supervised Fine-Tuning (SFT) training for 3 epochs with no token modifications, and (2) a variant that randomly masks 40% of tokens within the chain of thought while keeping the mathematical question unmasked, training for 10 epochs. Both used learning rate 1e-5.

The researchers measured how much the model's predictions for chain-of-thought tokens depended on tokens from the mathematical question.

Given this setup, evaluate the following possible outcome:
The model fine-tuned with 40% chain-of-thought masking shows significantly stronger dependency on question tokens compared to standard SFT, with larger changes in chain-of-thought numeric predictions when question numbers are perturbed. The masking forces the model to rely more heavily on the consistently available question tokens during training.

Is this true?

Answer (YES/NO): YES